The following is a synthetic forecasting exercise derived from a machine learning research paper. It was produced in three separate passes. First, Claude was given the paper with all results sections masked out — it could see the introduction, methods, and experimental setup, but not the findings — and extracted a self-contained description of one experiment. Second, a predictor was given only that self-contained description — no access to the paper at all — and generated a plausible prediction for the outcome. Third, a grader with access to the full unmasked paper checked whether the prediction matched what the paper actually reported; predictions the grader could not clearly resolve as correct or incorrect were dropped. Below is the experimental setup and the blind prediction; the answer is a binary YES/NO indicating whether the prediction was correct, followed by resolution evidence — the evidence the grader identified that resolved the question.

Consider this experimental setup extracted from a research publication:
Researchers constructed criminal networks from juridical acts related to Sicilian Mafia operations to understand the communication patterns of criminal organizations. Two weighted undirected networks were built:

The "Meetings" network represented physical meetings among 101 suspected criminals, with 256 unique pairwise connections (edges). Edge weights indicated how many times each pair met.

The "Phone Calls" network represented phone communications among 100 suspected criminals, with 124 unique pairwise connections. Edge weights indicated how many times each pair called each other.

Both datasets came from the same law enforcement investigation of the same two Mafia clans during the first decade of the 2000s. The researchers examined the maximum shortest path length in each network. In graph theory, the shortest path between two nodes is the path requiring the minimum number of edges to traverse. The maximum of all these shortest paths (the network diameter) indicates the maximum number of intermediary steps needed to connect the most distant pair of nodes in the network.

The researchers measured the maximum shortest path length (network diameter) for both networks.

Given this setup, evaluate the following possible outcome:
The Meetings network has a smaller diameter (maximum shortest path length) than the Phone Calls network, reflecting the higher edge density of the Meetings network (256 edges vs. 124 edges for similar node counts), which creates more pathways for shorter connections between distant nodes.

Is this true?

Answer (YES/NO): YES